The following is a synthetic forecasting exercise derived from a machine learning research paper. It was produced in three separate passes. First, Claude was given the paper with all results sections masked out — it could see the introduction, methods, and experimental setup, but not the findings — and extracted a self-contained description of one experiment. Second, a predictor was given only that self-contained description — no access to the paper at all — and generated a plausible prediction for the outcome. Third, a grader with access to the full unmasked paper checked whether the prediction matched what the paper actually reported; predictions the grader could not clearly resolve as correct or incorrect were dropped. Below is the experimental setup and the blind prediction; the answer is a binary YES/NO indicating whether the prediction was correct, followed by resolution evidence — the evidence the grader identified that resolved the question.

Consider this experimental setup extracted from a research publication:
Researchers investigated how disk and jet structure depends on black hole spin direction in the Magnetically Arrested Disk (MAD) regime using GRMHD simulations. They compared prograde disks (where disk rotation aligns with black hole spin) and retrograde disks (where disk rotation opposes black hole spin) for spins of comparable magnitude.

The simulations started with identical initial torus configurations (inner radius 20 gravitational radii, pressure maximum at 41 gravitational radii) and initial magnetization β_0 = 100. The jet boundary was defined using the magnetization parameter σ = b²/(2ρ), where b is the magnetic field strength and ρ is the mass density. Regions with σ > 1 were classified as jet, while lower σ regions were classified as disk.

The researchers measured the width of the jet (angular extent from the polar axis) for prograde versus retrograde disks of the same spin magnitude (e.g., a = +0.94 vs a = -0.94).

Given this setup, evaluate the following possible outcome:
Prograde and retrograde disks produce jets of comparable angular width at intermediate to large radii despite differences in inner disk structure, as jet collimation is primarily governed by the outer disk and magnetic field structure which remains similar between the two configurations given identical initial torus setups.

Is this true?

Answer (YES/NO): NO